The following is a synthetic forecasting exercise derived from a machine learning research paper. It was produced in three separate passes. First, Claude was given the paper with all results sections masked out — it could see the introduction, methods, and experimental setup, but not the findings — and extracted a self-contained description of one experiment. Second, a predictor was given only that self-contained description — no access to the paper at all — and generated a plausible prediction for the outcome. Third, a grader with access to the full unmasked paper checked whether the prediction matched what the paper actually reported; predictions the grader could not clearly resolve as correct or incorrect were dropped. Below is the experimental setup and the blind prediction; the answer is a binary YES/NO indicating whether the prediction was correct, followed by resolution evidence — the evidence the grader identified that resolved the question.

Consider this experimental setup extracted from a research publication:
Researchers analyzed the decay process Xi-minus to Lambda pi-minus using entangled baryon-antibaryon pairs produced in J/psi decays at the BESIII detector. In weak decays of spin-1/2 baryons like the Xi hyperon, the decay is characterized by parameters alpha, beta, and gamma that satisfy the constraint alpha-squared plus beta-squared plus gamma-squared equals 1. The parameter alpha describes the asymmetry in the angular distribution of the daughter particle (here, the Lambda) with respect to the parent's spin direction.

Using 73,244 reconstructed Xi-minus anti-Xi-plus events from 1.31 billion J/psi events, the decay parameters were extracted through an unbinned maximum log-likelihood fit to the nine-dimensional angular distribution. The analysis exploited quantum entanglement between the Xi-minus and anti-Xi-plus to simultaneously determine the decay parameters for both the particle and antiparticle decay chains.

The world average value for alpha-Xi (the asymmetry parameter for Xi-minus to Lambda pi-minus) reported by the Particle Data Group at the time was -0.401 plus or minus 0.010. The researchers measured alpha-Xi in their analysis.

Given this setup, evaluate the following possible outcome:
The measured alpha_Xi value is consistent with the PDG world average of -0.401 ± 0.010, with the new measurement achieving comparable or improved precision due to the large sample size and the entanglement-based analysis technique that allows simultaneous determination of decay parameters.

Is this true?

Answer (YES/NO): NO